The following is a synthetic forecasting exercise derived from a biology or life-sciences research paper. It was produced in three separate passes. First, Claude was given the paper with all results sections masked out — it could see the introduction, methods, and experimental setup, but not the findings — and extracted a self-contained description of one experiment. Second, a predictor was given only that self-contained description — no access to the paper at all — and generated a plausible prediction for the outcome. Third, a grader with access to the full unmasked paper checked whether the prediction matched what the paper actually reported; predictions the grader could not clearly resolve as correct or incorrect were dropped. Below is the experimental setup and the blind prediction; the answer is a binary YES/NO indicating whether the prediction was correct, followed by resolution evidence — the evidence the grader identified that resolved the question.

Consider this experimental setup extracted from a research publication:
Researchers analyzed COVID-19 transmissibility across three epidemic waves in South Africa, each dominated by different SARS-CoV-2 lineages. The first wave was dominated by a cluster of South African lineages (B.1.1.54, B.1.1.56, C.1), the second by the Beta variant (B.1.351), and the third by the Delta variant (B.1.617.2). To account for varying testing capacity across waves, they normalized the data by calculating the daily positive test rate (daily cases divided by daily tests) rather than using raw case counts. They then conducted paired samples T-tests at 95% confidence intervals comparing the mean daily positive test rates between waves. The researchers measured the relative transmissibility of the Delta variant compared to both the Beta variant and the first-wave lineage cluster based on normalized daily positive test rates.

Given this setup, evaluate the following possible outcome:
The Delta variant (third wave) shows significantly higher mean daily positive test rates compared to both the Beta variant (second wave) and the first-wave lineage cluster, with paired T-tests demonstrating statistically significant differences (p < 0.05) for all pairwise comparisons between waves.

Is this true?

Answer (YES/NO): NO